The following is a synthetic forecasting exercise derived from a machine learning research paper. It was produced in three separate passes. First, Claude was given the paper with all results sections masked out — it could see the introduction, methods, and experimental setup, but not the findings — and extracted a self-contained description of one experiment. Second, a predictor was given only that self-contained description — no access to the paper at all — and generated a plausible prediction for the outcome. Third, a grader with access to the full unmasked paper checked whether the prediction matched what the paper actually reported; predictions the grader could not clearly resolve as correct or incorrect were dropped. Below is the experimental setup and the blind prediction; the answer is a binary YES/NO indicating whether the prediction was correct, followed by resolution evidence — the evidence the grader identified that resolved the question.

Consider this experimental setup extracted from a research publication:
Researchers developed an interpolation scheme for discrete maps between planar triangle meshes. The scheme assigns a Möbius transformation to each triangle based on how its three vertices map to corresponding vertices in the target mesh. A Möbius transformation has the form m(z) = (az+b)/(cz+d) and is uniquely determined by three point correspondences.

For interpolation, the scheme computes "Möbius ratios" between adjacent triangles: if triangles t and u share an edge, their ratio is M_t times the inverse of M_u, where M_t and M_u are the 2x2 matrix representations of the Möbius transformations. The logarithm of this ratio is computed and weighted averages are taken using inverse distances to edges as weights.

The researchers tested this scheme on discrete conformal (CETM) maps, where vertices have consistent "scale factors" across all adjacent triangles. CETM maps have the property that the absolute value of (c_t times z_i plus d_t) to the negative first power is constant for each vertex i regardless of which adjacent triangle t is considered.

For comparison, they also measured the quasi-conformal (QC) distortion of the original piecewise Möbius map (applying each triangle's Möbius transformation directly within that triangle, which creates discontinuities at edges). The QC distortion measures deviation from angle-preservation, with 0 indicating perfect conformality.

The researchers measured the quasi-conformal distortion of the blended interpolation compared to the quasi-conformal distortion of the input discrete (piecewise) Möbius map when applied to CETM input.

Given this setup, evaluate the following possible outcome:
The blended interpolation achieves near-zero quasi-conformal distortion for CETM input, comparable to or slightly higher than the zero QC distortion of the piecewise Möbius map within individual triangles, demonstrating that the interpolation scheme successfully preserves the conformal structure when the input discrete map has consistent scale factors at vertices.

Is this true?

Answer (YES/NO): NO